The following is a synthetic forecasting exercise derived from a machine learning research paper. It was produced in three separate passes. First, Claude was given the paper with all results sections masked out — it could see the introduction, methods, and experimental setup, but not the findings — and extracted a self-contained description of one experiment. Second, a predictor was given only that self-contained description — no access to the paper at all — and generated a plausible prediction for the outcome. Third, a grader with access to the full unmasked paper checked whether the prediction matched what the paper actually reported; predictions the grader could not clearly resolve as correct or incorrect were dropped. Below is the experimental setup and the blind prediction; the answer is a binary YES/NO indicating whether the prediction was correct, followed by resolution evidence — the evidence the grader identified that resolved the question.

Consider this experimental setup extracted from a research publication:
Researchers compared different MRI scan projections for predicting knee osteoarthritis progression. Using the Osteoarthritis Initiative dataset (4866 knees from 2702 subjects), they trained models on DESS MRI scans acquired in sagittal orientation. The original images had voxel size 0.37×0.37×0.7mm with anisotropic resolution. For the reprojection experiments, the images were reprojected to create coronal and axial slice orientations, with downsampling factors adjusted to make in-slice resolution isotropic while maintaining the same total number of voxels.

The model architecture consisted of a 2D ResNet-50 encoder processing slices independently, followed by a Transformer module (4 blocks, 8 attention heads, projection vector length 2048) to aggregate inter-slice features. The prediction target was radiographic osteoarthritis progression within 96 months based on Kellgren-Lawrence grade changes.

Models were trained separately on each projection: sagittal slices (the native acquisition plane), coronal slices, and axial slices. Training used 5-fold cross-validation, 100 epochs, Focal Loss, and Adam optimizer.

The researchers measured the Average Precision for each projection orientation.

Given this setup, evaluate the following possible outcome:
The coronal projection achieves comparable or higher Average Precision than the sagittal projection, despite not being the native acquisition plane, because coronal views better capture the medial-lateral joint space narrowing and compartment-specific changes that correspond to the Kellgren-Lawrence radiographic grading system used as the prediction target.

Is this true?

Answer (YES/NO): YES